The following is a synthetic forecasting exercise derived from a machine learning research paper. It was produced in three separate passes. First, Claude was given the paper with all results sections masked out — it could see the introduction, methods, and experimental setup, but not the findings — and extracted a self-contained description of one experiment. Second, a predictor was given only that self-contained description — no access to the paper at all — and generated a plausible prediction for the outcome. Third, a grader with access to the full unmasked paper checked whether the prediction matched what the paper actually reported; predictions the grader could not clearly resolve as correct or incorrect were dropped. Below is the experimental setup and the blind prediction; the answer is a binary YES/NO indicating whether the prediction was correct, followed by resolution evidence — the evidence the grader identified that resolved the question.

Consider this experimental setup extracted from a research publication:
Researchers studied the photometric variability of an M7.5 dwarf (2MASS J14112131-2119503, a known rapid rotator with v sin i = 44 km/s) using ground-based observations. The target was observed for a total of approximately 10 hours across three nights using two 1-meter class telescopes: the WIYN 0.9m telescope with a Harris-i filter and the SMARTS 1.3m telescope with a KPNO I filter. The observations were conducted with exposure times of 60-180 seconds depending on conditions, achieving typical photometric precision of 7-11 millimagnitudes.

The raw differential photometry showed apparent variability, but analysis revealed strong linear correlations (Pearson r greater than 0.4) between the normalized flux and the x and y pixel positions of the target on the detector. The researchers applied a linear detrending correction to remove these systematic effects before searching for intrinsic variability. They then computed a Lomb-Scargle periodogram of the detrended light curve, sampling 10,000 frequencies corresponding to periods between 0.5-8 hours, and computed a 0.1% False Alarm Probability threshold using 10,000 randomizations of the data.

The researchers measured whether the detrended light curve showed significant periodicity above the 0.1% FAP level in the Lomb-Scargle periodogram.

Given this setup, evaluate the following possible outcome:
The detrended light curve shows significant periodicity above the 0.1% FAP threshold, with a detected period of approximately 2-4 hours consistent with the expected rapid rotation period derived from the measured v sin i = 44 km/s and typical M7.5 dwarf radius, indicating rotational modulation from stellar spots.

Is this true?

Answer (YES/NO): NO